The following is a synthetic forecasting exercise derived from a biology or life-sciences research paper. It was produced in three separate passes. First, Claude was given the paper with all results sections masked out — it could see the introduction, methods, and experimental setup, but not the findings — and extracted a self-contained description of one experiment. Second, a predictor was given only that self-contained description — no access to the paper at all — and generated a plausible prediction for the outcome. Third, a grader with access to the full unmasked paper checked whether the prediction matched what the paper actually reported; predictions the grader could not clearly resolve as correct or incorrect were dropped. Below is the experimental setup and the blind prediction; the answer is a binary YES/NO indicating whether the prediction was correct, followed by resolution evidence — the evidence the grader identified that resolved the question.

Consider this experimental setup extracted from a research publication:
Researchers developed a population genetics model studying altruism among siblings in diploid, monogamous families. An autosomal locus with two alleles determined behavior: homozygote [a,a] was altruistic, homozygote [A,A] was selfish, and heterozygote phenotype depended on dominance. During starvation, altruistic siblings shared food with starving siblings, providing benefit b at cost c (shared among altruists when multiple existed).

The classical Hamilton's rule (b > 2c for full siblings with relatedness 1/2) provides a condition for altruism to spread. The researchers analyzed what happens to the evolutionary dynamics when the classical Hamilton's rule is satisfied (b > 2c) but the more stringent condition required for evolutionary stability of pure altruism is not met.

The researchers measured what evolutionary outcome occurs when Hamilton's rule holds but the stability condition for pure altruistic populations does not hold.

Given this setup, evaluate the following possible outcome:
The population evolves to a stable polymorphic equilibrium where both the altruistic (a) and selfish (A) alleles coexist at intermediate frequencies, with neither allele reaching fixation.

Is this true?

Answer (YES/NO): YES